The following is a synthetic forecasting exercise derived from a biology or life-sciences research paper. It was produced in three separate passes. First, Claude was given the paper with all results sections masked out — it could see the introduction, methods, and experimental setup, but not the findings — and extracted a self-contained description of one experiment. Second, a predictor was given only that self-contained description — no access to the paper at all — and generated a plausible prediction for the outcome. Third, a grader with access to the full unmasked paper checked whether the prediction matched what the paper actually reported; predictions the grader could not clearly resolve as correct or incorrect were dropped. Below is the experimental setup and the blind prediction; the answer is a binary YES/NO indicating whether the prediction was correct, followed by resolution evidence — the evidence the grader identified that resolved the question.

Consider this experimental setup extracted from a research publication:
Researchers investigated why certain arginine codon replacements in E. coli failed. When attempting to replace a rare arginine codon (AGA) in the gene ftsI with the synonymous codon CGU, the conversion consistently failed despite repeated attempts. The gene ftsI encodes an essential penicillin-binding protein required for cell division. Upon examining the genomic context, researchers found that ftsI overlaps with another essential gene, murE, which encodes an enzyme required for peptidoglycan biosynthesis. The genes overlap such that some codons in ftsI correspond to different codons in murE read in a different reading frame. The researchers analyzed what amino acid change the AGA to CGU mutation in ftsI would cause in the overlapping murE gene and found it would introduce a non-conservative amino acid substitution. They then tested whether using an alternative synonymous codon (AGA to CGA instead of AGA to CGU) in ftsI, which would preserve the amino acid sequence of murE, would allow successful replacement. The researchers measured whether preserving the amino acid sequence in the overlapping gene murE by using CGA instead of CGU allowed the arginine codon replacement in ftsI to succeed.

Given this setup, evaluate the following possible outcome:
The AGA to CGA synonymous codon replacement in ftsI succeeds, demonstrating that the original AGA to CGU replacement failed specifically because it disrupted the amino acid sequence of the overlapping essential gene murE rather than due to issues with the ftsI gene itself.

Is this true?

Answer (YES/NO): YES